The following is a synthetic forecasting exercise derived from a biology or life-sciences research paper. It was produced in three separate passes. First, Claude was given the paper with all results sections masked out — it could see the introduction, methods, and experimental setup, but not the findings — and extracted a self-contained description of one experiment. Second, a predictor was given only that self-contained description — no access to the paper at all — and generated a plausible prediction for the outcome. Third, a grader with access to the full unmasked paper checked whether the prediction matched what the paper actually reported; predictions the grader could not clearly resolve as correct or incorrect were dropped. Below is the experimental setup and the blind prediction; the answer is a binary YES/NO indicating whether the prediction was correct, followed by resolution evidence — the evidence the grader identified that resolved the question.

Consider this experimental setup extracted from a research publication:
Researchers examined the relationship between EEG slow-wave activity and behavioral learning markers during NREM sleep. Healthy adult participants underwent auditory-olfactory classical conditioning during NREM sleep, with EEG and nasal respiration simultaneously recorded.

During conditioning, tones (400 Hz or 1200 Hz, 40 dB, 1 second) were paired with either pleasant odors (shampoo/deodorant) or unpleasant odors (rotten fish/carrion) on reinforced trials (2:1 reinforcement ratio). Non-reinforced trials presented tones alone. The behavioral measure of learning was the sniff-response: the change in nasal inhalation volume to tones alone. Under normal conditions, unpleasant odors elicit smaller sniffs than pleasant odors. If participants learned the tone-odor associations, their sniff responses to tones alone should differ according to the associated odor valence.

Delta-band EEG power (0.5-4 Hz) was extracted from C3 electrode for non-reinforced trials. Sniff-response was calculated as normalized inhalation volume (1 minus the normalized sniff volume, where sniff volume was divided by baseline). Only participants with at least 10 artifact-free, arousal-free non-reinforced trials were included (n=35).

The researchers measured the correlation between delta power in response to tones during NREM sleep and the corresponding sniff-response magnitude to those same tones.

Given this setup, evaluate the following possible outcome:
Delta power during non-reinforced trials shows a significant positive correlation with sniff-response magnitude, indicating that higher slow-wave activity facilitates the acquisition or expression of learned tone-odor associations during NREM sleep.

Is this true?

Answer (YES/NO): NO